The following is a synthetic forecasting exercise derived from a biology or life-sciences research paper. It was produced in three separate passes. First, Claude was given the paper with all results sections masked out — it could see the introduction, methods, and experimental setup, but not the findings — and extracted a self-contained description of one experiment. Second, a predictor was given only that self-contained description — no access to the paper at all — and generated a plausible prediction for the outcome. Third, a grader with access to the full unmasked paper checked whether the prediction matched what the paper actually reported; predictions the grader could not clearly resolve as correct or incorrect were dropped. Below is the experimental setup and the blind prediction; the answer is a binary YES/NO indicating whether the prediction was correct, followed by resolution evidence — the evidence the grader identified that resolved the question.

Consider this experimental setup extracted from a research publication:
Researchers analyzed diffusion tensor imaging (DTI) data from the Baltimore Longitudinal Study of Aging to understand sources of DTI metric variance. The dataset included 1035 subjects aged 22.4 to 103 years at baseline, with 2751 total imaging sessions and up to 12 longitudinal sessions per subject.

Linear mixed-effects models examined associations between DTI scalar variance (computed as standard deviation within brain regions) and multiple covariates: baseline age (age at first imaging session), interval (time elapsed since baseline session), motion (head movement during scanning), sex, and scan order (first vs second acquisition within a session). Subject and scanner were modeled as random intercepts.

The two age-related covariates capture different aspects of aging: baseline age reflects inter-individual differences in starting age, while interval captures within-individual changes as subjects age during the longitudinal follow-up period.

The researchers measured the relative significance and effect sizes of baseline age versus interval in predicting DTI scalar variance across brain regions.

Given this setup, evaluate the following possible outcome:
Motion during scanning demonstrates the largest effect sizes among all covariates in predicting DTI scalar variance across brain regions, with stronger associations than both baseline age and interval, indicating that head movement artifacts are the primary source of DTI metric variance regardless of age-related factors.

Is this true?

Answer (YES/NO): NO